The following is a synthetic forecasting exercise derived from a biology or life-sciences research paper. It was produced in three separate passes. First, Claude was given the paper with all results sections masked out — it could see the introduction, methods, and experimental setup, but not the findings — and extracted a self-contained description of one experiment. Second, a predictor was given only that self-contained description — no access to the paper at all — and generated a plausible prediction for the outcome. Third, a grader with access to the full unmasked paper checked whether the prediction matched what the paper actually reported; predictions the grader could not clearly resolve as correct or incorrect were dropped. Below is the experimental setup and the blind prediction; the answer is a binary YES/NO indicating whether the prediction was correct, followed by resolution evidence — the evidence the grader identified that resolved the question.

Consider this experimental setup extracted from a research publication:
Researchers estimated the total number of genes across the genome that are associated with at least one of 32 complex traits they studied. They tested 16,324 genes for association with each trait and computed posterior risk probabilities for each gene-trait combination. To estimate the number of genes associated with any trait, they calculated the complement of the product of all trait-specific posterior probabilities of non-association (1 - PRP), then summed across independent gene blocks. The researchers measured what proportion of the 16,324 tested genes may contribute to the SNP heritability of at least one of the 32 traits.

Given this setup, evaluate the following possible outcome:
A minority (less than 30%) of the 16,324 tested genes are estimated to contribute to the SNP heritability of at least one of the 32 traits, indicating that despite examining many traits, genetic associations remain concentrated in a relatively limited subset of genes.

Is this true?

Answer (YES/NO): NO